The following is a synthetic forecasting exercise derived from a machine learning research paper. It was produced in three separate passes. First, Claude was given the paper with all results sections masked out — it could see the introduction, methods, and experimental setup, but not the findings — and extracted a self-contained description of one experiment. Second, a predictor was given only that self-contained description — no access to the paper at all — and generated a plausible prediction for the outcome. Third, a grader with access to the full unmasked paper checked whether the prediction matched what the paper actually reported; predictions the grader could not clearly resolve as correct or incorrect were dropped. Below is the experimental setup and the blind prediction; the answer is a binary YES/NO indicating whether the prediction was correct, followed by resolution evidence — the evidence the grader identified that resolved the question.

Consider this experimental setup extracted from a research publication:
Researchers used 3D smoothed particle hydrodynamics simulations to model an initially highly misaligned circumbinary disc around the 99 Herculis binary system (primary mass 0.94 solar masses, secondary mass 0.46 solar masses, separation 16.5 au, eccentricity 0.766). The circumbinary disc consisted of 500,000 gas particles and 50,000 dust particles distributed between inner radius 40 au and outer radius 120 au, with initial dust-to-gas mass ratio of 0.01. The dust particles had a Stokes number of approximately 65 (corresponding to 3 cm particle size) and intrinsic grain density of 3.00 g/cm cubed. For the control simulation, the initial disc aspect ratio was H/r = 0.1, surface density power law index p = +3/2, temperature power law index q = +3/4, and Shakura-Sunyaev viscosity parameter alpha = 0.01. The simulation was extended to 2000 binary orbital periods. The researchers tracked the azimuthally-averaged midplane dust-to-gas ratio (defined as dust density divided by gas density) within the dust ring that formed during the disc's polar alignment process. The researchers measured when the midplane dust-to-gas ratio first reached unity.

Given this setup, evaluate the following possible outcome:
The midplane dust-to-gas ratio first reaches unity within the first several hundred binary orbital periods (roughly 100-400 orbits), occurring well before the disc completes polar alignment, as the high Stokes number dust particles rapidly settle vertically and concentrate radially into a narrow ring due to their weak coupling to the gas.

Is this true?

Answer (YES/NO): NO